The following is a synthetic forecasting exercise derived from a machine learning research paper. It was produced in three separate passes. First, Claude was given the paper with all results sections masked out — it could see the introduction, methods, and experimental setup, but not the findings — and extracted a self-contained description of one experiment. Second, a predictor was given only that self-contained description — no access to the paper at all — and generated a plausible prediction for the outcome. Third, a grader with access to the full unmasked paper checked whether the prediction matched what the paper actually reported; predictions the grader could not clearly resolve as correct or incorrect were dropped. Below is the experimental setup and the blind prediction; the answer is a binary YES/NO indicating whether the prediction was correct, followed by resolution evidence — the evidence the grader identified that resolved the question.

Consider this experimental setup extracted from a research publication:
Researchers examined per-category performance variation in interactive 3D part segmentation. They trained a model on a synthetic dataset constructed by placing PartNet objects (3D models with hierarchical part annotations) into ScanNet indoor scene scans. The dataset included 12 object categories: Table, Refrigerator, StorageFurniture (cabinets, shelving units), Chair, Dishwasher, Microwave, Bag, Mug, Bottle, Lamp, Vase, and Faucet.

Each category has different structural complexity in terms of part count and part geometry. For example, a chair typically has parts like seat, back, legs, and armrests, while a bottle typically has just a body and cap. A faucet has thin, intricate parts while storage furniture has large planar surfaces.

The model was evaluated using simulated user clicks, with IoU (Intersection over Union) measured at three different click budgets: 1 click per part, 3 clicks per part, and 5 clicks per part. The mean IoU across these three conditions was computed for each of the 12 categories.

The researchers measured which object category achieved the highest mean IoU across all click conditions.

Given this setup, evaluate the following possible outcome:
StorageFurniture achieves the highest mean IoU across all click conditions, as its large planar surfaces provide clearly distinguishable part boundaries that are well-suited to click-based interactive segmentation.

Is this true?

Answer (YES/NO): NO